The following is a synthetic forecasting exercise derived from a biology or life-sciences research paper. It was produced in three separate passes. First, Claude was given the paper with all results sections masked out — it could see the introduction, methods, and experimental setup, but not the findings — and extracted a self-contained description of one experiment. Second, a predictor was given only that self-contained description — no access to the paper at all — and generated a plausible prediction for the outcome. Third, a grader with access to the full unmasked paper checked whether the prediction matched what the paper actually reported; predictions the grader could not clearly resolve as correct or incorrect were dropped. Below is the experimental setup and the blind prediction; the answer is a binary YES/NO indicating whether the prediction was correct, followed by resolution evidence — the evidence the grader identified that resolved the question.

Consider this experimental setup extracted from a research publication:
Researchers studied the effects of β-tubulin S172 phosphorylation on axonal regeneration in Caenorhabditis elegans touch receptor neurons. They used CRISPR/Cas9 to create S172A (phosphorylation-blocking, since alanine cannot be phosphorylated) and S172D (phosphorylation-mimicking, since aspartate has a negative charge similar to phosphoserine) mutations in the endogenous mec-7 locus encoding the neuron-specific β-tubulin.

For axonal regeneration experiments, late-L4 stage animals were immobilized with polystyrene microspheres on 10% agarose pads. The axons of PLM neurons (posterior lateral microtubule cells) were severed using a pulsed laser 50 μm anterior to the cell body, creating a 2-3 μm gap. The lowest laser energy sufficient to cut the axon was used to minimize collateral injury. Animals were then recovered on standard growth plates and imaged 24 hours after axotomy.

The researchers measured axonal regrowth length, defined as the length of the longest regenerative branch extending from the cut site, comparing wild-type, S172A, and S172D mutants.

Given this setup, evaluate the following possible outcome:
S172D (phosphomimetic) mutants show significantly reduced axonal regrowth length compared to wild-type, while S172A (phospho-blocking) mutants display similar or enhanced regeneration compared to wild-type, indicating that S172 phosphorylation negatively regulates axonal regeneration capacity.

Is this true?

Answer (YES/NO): NO